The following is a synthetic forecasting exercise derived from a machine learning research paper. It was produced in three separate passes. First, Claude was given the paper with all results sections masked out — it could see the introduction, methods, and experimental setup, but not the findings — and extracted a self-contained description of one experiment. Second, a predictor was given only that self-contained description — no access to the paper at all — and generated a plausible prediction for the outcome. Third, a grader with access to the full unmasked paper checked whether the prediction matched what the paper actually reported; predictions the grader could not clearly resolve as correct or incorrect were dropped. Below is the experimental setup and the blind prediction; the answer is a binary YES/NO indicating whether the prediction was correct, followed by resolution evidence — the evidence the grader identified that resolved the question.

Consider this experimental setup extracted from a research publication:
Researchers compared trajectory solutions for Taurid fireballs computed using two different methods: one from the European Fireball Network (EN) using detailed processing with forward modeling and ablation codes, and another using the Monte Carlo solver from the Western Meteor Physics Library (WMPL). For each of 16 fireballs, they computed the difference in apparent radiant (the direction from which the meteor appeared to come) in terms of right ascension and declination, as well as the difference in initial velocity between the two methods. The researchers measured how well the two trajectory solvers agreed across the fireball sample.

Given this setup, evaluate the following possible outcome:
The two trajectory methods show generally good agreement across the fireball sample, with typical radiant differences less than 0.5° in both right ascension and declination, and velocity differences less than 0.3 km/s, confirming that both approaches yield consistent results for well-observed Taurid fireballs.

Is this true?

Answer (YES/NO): YES